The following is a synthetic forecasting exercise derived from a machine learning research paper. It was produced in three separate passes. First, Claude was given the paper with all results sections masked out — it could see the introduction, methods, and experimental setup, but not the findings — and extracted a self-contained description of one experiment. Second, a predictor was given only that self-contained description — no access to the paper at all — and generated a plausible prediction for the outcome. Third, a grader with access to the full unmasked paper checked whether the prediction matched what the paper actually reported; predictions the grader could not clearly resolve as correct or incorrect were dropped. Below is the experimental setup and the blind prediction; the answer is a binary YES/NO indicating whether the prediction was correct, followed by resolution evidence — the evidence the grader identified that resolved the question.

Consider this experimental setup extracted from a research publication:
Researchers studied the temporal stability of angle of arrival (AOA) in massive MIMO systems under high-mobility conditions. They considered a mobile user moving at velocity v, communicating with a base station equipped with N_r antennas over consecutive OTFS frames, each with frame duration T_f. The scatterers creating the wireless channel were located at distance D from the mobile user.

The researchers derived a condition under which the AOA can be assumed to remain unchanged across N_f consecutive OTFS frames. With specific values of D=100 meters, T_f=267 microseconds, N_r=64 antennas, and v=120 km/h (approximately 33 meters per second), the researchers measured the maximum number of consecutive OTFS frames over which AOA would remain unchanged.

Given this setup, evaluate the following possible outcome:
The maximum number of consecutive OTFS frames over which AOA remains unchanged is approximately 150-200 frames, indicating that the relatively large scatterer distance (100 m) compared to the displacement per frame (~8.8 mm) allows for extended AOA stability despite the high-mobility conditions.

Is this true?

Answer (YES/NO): NO